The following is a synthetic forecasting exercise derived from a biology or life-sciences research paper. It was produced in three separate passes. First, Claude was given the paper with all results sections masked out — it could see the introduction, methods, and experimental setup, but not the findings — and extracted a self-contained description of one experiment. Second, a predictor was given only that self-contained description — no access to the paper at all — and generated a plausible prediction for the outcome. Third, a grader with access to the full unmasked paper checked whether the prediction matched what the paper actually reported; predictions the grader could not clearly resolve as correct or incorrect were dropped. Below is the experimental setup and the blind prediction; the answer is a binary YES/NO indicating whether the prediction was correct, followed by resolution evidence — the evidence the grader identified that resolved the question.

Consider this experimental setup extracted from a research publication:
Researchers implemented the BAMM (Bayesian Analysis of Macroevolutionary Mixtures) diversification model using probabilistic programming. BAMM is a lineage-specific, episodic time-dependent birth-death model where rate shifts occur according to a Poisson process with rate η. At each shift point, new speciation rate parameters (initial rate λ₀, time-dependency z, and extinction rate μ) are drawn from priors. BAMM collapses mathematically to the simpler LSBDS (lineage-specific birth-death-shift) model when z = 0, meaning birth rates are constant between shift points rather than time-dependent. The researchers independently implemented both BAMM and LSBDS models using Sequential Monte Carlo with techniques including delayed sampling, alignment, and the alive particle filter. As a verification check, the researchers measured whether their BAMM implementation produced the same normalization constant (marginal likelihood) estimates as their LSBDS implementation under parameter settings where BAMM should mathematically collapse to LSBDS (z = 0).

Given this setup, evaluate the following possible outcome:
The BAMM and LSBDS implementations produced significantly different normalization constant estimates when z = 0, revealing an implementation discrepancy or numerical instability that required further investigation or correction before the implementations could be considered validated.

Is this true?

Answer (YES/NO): NO